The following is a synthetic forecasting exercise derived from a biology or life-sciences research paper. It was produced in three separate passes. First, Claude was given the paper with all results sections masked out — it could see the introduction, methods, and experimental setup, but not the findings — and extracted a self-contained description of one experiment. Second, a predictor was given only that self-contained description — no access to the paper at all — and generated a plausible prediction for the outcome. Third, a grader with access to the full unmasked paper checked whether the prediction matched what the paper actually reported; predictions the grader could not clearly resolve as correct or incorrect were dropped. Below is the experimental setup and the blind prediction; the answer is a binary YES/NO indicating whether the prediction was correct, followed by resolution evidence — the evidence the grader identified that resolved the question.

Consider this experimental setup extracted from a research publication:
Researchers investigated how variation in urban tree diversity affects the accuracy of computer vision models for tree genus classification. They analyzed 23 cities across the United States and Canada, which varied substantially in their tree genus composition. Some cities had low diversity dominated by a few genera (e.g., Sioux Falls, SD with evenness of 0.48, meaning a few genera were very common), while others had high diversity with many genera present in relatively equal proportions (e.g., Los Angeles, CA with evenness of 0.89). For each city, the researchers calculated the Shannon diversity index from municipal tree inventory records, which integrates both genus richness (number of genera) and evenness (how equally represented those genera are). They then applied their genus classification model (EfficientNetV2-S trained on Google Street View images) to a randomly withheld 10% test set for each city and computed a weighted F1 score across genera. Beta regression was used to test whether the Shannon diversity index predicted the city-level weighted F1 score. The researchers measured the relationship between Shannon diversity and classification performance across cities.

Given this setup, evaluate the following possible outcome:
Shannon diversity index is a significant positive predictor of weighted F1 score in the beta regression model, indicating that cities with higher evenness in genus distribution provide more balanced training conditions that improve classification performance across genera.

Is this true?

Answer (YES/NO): NO